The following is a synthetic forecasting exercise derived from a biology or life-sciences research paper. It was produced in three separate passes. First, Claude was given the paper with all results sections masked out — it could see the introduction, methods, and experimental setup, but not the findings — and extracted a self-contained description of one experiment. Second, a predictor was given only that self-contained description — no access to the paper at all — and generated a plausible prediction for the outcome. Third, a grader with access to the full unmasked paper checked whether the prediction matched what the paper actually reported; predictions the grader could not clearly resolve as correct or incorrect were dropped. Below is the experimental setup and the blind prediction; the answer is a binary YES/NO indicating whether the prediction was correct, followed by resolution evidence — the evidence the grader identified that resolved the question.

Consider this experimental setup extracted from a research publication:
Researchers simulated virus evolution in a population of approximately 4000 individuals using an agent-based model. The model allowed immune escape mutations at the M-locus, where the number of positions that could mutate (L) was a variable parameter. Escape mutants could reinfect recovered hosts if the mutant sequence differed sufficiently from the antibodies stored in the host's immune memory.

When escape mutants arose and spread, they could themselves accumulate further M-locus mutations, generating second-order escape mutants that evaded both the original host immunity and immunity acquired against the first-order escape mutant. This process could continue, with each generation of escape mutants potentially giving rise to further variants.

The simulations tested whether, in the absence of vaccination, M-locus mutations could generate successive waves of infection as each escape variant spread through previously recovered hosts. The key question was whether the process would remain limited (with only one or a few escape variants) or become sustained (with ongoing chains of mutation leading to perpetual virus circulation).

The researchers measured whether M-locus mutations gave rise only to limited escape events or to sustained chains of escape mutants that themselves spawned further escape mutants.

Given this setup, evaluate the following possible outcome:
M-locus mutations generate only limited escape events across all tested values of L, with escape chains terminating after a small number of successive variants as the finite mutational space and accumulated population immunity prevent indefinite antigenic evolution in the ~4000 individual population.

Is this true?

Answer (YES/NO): NO